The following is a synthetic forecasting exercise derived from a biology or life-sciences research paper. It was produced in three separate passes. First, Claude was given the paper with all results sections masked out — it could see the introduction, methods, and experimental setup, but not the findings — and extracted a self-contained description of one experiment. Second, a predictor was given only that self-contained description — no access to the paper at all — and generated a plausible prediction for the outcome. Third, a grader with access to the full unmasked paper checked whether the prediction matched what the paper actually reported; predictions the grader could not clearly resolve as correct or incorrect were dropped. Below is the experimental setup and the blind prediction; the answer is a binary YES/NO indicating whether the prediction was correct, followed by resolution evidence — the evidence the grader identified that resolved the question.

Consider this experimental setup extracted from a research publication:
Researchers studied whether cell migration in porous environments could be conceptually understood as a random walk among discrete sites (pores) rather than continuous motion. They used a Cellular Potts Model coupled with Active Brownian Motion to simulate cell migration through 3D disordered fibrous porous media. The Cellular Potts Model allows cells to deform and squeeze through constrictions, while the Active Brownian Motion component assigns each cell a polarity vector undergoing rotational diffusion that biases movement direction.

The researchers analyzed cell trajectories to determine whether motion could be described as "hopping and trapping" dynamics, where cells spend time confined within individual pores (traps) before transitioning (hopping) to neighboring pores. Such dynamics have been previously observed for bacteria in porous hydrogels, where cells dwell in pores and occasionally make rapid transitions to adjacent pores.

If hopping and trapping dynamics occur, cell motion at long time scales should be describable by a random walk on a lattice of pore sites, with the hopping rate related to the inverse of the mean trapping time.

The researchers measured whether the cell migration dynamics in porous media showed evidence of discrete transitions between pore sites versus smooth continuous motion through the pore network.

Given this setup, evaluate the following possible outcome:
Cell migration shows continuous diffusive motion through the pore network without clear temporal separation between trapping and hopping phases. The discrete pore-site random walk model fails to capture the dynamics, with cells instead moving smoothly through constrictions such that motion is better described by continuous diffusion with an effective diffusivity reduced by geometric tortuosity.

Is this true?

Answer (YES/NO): NO